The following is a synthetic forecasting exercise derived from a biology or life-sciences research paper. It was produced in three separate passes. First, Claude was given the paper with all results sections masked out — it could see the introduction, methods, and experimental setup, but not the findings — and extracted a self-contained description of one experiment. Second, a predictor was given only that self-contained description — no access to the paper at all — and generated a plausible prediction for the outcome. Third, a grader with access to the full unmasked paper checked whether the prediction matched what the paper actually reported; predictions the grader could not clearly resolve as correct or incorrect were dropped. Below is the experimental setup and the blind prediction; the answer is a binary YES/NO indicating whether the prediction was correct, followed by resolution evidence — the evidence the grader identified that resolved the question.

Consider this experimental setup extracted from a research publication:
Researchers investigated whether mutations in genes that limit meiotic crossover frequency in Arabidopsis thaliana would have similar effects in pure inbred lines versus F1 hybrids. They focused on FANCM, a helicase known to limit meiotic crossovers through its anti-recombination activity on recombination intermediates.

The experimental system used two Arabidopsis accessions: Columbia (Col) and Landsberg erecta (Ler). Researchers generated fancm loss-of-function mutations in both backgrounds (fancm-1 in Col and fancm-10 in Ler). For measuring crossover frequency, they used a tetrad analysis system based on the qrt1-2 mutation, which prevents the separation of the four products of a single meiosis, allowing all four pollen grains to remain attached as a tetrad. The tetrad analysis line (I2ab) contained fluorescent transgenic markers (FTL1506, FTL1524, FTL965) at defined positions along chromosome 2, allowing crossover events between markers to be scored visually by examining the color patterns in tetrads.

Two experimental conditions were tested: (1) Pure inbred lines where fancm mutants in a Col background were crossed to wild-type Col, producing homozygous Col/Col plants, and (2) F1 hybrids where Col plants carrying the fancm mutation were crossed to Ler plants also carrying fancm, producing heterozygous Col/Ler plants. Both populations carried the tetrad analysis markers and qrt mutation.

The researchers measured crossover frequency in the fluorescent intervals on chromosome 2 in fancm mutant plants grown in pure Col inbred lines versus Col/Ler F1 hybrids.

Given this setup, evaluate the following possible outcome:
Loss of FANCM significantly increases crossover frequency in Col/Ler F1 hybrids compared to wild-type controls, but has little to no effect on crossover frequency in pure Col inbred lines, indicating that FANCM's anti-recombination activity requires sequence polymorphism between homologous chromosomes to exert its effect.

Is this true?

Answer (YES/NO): NO